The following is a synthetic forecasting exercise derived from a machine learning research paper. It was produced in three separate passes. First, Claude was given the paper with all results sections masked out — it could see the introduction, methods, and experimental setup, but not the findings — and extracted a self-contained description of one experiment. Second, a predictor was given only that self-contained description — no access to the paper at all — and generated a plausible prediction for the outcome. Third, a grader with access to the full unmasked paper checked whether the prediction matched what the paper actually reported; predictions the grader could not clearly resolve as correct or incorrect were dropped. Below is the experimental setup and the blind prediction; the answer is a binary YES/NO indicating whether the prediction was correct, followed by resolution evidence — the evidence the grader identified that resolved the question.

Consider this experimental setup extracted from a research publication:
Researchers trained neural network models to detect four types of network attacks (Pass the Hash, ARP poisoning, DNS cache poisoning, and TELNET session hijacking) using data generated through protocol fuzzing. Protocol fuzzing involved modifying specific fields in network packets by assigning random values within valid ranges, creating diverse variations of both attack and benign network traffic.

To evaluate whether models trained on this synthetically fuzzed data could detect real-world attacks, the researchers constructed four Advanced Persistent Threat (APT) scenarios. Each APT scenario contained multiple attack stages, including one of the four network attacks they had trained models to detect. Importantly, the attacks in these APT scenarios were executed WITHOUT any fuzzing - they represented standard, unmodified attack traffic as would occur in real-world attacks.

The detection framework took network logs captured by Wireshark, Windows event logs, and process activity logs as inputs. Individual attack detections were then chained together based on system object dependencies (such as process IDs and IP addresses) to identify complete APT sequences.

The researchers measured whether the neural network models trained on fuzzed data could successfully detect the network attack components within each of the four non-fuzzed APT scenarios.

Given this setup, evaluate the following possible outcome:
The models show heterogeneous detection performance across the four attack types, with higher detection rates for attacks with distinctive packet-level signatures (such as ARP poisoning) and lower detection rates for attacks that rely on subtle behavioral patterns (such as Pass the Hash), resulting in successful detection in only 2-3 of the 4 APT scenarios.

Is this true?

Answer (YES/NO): NO